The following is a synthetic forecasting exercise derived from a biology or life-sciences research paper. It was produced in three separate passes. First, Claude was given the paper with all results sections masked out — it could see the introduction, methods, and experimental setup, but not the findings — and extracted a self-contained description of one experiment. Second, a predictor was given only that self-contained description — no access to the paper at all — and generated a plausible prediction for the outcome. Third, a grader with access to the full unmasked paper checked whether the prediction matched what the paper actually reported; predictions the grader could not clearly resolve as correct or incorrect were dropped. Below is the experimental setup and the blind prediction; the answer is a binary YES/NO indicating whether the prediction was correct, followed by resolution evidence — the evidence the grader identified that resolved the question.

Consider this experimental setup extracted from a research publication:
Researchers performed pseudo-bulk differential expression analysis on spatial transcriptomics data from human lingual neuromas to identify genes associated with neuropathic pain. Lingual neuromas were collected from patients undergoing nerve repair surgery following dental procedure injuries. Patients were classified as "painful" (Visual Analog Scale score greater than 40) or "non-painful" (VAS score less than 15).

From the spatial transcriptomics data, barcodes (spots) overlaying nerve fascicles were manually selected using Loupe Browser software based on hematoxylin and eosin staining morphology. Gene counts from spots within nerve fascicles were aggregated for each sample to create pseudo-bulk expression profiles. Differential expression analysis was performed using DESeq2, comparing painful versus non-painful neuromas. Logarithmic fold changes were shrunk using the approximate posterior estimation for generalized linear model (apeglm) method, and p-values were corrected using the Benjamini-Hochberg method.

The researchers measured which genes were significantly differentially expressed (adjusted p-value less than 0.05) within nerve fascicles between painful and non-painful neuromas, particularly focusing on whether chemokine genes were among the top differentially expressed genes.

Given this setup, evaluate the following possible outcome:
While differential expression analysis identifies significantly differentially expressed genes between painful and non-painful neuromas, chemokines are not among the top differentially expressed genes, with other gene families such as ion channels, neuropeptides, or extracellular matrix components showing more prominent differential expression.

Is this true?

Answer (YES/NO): NO